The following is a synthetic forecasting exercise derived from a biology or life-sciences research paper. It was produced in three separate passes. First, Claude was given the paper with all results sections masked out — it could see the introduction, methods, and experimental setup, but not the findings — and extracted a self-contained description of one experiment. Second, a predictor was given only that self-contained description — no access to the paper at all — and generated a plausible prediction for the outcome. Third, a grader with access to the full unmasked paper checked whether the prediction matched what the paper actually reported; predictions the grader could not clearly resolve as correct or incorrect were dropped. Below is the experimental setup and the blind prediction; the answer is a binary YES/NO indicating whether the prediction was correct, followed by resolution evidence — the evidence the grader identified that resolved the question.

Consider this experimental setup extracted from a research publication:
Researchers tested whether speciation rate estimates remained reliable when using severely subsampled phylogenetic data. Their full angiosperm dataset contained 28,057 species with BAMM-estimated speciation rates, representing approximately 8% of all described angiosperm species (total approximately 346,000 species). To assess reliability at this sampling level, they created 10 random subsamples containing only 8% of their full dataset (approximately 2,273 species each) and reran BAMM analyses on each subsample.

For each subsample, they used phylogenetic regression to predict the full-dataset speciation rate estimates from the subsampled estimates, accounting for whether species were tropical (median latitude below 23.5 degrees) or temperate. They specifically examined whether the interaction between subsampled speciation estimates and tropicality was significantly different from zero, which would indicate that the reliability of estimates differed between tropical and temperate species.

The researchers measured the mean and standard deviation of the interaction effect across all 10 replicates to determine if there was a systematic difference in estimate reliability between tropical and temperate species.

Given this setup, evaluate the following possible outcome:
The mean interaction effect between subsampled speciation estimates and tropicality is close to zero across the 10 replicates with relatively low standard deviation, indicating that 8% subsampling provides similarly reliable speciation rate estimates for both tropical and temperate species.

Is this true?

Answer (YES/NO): YES